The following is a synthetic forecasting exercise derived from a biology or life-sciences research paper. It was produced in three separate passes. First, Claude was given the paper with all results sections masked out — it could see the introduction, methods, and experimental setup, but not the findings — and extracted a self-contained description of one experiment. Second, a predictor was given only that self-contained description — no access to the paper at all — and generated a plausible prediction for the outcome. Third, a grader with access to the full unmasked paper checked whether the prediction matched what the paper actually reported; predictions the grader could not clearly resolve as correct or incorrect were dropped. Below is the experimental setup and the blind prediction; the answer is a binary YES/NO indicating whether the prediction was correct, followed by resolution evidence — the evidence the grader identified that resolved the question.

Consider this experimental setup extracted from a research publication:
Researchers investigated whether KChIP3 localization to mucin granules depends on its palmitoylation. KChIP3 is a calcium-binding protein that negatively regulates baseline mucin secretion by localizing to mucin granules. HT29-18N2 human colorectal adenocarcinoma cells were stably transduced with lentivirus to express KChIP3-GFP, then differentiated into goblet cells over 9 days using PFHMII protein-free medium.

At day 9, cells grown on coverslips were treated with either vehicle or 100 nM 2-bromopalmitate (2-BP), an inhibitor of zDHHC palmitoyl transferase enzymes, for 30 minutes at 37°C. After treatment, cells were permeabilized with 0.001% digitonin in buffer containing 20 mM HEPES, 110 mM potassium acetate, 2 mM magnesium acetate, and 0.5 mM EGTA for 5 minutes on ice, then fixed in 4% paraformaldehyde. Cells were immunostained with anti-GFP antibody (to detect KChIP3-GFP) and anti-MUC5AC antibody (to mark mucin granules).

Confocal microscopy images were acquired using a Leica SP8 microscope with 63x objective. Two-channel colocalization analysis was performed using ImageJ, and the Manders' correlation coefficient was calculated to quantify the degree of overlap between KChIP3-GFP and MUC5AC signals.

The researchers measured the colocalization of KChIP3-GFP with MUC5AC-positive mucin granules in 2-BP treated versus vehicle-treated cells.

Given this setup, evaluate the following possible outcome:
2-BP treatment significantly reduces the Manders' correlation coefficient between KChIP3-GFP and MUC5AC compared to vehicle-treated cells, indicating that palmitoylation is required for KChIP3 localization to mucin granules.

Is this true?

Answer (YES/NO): YES